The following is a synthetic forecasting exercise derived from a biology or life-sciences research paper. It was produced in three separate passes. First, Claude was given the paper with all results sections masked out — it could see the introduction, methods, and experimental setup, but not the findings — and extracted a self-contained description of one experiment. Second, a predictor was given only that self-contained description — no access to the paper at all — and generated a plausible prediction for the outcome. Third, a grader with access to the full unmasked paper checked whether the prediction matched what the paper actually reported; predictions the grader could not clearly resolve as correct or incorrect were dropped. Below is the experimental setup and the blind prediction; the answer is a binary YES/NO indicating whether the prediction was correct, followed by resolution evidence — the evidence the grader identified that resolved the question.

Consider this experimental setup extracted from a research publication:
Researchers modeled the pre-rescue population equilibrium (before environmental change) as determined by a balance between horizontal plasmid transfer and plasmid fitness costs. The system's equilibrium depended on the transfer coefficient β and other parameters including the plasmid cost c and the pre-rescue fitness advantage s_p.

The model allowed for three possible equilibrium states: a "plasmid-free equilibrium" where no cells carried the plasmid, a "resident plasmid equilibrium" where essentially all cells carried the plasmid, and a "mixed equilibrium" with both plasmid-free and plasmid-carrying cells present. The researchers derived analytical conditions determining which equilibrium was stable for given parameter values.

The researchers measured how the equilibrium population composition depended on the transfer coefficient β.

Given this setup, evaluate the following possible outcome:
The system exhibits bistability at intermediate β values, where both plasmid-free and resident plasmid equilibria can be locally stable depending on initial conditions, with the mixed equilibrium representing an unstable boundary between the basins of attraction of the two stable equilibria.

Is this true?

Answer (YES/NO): NO